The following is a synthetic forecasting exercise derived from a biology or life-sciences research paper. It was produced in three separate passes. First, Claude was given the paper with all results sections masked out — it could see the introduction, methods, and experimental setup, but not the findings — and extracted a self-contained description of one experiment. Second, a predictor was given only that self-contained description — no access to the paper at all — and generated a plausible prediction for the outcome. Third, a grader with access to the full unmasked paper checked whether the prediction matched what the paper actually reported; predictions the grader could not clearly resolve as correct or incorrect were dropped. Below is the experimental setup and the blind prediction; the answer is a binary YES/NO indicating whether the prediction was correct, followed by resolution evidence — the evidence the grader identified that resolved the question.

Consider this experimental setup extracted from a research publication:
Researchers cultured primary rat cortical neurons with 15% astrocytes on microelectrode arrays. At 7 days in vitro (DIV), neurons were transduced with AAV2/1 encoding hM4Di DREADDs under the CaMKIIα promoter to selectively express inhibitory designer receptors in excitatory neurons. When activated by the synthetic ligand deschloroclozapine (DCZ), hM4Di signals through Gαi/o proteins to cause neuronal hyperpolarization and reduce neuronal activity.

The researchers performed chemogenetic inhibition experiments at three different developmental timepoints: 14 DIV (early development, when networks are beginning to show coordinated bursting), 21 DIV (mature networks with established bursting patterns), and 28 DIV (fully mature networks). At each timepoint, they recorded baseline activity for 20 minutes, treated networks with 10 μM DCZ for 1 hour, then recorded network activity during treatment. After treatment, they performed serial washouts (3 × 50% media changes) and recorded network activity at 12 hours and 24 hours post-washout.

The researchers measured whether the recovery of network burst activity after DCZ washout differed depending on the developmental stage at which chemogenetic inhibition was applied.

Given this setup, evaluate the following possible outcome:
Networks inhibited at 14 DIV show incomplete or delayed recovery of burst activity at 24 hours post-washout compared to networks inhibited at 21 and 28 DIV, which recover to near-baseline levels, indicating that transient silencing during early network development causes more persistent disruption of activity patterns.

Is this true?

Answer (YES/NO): NO